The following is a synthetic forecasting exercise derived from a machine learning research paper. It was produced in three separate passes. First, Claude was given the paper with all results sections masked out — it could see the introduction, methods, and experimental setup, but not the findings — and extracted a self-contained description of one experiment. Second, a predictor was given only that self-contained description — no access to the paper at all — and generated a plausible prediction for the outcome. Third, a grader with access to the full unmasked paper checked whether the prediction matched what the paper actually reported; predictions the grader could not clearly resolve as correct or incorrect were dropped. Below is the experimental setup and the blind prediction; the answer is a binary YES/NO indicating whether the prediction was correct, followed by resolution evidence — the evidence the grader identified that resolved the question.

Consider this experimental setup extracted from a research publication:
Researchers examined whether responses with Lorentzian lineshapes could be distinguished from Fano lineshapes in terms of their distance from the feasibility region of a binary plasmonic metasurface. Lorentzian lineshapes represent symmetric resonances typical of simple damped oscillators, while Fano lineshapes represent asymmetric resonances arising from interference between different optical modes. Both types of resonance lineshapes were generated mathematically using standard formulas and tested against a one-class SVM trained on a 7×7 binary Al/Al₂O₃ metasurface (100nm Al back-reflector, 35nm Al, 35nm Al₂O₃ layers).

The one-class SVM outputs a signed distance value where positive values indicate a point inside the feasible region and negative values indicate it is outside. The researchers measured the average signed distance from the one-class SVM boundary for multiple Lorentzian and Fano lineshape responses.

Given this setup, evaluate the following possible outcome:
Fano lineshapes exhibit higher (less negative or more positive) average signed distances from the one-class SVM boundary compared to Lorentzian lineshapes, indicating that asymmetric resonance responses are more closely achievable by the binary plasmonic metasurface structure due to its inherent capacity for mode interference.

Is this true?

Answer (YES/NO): NO